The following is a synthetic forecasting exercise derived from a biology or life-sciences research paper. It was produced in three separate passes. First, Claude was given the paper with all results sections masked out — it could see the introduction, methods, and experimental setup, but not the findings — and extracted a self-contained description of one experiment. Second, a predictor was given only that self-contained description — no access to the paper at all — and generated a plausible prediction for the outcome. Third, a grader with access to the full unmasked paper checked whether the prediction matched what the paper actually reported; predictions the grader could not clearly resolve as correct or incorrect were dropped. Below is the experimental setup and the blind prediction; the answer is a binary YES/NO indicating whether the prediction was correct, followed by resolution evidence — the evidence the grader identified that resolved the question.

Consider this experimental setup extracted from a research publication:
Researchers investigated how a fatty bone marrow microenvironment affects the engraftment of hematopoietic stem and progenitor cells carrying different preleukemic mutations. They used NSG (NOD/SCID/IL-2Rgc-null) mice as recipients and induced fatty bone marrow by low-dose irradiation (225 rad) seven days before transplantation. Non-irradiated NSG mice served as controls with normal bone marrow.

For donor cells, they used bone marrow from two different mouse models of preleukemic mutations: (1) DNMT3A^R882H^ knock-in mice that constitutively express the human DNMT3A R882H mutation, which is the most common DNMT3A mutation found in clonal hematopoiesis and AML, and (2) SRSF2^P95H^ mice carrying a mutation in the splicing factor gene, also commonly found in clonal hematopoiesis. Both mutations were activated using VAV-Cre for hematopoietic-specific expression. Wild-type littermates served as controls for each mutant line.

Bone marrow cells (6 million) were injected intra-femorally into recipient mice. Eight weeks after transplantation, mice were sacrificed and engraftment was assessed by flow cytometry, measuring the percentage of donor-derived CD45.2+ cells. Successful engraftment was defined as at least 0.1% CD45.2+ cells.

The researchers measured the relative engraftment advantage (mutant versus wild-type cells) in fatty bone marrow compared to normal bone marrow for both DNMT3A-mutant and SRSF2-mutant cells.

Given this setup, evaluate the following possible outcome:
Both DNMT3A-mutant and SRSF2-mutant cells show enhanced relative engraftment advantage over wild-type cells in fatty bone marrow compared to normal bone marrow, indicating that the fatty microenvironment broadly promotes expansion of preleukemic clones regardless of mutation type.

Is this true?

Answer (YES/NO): NO